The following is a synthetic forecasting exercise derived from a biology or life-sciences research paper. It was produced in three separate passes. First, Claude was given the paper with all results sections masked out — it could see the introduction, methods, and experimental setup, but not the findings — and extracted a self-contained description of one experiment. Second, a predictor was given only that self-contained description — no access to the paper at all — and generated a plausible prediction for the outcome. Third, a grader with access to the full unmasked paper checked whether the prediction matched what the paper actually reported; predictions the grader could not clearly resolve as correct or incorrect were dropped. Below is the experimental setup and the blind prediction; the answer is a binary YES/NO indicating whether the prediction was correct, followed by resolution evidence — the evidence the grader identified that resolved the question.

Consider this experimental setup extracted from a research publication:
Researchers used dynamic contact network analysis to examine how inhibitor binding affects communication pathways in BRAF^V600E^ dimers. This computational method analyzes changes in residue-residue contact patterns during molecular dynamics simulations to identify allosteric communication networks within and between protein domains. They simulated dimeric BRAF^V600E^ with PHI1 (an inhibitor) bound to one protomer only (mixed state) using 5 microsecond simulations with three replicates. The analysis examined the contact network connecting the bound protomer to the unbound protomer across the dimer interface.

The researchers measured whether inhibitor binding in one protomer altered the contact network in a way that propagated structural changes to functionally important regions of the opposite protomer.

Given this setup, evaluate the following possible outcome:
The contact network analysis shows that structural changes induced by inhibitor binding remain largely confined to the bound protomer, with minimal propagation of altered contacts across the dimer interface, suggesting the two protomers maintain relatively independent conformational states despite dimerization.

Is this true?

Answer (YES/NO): NO